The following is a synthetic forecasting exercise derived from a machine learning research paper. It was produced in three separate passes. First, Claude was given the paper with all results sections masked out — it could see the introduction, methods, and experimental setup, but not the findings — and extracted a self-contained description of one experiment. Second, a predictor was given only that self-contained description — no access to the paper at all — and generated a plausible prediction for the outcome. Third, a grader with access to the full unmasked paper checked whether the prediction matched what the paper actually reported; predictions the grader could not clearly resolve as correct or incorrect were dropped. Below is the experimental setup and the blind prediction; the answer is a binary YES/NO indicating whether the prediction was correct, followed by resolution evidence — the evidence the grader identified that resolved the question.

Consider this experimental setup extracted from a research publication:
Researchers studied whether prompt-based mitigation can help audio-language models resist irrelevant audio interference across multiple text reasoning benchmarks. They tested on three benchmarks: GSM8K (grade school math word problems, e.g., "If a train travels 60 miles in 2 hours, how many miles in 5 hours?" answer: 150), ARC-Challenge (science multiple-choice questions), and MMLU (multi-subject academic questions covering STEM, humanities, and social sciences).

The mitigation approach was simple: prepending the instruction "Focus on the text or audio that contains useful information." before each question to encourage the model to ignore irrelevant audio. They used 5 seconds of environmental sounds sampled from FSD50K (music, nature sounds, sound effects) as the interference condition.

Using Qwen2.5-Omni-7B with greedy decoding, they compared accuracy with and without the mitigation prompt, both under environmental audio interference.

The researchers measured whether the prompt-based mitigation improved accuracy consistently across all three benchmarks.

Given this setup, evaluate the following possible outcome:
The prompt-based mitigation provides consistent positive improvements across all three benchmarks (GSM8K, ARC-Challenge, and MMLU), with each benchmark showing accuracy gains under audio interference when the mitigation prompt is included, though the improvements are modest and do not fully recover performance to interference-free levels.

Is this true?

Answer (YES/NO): NO